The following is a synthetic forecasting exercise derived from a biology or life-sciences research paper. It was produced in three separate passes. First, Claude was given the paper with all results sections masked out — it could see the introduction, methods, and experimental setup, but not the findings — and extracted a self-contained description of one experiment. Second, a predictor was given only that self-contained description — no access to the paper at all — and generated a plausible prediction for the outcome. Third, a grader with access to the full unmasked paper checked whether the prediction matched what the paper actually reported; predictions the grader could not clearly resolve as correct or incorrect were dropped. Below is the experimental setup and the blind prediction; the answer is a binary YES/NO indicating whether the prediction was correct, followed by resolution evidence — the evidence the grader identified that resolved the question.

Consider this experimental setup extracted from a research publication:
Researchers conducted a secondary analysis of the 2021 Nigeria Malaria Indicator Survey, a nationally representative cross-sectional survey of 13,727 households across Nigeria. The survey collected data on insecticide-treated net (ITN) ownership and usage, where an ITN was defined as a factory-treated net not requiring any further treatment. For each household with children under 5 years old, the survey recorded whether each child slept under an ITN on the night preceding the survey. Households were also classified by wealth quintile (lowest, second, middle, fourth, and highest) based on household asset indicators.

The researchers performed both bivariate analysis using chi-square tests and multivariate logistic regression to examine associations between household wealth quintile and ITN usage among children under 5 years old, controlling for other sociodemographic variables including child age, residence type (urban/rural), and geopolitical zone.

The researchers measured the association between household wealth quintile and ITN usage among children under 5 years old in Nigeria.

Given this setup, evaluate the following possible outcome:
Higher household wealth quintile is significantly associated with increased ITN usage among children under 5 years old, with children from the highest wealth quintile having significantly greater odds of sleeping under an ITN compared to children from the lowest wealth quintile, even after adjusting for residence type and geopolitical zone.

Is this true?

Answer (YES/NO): NO